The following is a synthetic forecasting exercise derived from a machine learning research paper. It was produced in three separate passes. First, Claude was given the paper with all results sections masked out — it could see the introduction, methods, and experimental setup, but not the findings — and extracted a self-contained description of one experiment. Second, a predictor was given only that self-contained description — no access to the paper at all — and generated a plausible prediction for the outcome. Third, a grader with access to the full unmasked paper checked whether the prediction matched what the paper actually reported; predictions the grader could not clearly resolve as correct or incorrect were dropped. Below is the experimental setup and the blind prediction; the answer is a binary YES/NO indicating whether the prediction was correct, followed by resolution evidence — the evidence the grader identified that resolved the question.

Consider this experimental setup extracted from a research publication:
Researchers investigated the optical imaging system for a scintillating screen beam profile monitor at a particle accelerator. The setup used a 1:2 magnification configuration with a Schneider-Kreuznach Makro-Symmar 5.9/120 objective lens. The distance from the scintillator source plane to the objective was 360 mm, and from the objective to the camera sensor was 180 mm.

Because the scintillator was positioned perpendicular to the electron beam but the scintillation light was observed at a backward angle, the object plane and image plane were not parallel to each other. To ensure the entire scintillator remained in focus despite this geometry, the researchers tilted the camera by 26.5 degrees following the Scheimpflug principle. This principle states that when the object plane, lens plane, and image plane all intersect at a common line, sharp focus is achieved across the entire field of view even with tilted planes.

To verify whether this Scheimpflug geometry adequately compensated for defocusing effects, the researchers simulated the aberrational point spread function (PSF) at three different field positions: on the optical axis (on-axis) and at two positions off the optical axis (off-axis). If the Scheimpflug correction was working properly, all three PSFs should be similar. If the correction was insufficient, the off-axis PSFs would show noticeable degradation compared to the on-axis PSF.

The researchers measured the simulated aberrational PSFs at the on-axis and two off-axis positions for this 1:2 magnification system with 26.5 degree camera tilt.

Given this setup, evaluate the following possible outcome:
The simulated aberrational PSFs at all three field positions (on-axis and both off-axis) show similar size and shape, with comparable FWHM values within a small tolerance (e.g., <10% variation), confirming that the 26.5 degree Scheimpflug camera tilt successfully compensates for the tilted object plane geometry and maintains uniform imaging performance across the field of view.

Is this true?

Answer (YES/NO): YES